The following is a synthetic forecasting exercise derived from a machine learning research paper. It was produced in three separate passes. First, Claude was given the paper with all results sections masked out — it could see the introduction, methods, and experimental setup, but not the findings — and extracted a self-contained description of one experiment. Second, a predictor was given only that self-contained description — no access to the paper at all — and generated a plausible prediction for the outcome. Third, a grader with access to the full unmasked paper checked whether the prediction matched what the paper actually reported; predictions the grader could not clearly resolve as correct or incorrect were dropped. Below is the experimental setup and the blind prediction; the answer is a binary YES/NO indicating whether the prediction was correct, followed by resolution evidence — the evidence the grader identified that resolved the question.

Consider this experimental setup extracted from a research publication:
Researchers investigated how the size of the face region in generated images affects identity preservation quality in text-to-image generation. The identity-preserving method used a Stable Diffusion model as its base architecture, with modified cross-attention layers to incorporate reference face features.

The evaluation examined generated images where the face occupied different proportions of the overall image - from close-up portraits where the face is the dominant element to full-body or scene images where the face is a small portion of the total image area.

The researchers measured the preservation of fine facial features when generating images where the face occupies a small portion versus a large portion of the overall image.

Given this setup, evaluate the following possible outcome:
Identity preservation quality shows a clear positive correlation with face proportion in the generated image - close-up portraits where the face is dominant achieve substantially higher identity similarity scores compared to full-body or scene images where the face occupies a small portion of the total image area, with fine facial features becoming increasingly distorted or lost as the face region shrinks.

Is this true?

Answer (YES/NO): YES